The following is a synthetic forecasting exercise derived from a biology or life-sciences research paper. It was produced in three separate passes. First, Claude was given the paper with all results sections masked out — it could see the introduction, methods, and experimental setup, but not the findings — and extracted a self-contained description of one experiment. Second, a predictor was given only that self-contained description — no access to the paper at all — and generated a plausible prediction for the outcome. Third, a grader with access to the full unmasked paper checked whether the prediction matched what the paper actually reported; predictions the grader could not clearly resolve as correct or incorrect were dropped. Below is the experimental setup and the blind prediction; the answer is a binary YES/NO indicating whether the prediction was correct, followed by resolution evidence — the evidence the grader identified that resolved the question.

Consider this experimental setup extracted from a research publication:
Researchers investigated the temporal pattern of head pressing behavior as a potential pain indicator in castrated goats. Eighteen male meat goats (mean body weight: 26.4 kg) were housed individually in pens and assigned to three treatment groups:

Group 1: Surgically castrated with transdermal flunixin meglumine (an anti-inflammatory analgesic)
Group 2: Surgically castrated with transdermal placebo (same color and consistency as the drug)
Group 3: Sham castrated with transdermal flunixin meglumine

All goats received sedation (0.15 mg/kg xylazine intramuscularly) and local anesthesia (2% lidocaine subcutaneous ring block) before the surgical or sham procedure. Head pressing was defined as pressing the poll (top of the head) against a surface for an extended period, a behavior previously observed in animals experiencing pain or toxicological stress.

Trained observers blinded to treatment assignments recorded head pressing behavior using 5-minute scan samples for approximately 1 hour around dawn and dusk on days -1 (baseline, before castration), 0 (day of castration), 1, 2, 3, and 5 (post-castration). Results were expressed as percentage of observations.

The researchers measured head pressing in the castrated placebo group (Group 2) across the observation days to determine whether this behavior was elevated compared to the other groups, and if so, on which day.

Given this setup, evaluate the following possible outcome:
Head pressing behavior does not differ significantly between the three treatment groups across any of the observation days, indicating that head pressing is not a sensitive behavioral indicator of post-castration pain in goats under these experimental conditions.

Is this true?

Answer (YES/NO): NO